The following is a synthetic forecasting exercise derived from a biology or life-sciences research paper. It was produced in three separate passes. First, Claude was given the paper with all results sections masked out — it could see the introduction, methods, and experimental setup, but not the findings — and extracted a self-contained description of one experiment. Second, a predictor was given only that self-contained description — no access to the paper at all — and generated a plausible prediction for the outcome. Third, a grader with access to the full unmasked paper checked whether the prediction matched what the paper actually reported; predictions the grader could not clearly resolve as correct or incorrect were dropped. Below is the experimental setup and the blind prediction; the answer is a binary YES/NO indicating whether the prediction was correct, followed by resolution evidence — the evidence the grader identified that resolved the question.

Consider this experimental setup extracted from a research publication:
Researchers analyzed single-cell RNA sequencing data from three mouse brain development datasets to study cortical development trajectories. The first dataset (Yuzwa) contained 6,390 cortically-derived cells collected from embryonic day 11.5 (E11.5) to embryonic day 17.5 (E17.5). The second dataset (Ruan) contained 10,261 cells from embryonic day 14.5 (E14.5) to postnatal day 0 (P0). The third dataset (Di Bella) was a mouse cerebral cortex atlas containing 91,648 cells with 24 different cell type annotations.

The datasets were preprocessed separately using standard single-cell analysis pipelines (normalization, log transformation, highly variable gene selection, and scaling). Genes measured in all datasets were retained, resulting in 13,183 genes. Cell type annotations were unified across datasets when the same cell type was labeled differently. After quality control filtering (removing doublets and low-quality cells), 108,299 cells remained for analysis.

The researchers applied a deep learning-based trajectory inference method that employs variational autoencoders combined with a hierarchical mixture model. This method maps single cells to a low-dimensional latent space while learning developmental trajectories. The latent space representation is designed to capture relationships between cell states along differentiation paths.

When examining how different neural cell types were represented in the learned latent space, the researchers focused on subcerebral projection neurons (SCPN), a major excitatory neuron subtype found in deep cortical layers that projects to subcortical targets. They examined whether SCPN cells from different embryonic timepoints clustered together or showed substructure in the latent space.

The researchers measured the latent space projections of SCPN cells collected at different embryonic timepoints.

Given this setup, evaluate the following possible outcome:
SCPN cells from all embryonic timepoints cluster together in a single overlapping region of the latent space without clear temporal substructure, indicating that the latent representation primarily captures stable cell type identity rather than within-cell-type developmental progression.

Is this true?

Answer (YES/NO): NO